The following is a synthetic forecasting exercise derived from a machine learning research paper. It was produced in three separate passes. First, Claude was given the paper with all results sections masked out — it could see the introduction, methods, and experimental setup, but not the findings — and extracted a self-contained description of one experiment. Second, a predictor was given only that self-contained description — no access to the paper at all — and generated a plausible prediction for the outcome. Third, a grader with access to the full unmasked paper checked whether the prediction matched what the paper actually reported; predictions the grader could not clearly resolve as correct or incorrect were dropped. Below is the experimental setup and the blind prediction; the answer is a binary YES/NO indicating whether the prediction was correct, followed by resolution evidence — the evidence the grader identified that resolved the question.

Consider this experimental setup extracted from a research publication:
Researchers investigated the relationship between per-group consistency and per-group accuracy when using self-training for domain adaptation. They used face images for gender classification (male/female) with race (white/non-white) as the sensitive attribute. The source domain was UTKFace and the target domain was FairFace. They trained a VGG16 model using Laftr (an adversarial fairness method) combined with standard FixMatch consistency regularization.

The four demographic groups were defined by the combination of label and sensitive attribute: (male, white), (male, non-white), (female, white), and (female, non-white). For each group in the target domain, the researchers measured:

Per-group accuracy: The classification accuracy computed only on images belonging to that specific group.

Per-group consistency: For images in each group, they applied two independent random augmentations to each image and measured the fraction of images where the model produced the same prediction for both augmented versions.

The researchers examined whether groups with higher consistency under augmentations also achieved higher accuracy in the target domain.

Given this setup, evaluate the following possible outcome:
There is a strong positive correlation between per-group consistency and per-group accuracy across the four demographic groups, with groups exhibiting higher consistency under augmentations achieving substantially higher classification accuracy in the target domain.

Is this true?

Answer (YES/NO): YES